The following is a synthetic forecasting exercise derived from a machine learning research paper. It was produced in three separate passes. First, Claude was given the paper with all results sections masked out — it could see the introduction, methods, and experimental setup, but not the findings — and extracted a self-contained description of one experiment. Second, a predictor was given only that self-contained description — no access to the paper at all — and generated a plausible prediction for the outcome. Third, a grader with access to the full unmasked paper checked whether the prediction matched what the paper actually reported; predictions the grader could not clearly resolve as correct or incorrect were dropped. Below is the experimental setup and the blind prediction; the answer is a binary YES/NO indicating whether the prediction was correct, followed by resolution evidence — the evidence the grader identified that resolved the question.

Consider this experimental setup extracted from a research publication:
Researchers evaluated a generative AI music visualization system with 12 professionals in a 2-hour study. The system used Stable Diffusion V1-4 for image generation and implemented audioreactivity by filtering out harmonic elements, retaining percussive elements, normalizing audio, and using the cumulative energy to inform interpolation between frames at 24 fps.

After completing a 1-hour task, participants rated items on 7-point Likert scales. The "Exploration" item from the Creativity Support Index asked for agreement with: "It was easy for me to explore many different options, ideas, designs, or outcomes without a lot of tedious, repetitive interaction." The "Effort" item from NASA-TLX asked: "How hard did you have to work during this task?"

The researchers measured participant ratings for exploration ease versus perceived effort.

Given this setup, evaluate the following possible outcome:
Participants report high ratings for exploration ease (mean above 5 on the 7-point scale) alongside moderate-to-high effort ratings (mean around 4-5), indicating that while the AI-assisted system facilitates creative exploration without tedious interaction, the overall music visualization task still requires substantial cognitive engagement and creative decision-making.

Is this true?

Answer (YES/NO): NO